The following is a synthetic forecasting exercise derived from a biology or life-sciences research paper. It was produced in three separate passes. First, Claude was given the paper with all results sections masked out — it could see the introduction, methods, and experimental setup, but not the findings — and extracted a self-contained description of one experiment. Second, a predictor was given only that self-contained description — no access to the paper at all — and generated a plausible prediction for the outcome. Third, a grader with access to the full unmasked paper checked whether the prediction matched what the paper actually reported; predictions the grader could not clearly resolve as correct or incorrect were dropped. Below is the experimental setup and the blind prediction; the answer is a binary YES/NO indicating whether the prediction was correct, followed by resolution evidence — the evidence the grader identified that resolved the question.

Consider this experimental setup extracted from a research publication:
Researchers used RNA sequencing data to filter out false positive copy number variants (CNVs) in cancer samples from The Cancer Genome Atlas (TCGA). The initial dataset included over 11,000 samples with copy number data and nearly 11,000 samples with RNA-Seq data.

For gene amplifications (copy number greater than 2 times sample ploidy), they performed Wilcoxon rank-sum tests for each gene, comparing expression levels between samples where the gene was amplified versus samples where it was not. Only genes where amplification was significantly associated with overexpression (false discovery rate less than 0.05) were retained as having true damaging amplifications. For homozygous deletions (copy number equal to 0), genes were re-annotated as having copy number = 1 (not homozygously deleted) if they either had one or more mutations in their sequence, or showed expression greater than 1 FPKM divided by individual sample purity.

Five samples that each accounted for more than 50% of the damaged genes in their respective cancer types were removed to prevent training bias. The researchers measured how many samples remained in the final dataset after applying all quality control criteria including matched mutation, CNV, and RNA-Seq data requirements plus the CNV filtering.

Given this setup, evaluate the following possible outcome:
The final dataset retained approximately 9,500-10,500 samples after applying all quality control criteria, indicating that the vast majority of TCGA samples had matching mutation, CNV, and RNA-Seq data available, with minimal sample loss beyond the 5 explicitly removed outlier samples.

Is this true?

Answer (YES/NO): NO